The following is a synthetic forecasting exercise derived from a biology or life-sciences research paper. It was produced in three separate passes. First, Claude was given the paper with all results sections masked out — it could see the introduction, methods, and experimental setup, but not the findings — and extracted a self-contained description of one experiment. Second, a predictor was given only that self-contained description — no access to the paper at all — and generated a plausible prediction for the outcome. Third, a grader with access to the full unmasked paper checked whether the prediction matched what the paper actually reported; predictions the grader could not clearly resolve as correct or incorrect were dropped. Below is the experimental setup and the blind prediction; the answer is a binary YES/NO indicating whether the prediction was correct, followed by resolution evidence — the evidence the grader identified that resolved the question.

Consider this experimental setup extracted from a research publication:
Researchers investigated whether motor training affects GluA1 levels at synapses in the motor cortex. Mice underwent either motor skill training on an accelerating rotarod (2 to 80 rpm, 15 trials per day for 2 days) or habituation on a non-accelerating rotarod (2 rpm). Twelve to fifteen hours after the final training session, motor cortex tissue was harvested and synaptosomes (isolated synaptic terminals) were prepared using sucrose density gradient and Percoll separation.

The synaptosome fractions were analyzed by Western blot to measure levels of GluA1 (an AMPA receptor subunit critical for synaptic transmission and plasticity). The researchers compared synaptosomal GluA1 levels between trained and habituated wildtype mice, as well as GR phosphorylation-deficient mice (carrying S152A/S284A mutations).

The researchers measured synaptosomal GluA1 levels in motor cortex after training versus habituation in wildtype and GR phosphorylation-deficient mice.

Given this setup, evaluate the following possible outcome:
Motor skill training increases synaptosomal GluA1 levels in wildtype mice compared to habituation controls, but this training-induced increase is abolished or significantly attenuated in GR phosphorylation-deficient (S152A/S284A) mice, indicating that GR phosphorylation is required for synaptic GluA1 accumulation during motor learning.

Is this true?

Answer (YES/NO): NO